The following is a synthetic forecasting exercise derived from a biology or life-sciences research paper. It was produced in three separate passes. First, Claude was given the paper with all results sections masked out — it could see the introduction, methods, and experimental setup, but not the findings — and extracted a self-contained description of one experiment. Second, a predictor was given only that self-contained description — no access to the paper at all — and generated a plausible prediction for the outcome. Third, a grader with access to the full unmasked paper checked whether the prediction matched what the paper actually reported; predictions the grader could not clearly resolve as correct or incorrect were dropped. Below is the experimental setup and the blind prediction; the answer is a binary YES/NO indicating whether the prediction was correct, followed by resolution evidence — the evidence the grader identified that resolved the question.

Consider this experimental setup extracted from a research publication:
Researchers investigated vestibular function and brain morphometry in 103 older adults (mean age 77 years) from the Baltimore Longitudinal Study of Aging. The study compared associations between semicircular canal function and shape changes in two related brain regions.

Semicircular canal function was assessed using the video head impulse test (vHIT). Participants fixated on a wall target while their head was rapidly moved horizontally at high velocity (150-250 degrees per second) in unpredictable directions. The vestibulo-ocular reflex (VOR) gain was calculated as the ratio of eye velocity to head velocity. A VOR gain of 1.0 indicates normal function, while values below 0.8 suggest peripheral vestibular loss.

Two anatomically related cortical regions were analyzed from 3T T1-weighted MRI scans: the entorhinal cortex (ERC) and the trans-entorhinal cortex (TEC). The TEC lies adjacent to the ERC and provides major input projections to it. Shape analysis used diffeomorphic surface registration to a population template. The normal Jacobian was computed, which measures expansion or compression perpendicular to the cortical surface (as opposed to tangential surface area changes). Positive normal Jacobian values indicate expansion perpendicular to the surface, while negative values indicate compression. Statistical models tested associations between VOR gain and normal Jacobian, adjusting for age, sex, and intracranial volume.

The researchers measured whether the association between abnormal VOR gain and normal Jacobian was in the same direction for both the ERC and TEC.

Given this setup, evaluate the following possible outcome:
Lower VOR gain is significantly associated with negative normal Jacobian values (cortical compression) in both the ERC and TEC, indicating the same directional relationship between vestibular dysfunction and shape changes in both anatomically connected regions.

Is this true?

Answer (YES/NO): NO